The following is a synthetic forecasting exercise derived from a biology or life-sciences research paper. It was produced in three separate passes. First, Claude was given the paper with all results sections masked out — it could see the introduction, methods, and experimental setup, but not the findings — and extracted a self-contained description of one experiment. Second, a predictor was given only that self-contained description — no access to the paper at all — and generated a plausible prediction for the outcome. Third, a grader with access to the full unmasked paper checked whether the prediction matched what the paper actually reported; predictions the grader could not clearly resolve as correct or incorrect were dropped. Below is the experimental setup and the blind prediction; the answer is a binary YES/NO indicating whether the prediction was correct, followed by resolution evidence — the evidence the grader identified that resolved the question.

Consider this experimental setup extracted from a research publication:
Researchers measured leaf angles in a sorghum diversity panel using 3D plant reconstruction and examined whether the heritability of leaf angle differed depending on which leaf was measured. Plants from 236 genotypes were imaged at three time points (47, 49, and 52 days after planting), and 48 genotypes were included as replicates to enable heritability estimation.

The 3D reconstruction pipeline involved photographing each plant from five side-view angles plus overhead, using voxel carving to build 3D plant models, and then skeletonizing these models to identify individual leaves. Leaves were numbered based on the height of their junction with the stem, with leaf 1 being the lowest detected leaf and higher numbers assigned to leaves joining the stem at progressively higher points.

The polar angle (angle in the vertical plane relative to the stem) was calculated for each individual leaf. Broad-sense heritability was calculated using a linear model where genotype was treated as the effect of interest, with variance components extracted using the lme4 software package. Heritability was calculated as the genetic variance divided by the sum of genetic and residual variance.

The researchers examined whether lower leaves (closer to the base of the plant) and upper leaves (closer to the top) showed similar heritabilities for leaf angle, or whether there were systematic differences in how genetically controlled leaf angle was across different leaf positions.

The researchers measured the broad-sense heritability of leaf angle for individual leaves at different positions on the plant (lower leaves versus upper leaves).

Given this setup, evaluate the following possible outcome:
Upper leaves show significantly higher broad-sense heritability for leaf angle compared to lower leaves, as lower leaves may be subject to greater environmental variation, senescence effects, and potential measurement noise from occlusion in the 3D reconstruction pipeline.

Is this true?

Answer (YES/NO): NO